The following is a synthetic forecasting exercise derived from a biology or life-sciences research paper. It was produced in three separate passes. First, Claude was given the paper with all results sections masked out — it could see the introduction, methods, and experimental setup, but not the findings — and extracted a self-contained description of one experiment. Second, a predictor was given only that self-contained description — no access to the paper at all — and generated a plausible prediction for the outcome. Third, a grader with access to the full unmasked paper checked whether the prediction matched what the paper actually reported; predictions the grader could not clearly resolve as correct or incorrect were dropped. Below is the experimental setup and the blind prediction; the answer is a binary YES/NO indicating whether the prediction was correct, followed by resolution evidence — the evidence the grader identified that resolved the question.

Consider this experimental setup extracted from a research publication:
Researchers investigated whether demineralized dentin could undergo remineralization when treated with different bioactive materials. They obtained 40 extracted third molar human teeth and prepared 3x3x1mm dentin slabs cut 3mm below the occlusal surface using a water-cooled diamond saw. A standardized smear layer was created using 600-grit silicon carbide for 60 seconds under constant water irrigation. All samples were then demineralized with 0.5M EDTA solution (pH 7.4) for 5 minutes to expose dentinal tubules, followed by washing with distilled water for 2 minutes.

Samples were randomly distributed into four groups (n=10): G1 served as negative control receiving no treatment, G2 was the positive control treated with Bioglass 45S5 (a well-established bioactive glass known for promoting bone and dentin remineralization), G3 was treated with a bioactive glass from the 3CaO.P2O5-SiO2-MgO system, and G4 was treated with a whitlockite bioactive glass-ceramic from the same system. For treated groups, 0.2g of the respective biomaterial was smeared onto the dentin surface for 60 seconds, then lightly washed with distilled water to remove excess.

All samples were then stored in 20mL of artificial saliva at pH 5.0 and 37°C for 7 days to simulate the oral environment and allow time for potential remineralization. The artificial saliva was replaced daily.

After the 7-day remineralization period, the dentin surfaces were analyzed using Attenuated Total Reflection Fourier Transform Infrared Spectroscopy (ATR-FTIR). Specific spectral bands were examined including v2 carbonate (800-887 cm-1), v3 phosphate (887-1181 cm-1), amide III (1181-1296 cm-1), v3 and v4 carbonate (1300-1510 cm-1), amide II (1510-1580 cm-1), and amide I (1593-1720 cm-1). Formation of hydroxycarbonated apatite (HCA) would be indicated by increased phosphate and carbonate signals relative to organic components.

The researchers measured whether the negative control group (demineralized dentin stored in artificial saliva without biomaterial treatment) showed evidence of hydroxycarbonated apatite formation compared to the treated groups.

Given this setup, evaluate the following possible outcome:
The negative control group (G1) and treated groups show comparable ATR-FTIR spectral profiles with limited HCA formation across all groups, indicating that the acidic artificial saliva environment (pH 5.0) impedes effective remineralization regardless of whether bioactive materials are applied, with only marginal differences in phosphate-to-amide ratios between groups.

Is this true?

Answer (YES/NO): NO